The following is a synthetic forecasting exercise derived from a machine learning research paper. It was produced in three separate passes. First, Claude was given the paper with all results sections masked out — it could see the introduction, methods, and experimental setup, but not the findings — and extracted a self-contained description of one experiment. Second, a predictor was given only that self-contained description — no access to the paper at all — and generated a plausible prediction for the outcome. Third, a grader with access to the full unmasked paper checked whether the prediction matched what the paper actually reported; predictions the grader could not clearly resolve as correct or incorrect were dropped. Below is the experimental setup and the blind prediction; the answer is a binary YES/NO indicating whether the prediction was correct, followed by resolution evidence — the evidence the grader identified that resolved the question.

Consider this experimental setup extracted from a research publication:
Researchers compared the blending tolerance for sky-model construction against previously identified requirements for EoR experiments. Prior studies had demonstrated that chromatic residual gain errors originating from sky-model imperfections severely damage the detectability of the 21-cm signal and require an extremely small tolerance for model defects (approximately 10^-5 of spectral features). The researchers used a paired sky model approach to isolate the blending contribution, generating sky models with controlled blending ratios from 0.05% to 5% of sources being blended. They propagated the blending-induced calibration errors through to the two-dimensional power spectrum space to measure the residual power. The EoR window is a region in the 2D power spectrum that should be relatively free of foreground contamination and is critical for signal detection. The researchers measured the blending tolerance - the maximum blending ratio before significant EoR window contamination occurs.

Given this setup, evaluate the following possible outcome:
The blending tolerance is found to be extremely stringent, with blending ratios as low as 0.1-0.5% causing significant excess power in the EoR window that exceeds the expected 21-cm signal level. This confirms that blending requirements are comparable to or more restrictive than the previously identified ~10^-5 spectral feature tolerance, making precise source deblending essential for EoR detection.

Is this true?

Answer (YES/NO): NO